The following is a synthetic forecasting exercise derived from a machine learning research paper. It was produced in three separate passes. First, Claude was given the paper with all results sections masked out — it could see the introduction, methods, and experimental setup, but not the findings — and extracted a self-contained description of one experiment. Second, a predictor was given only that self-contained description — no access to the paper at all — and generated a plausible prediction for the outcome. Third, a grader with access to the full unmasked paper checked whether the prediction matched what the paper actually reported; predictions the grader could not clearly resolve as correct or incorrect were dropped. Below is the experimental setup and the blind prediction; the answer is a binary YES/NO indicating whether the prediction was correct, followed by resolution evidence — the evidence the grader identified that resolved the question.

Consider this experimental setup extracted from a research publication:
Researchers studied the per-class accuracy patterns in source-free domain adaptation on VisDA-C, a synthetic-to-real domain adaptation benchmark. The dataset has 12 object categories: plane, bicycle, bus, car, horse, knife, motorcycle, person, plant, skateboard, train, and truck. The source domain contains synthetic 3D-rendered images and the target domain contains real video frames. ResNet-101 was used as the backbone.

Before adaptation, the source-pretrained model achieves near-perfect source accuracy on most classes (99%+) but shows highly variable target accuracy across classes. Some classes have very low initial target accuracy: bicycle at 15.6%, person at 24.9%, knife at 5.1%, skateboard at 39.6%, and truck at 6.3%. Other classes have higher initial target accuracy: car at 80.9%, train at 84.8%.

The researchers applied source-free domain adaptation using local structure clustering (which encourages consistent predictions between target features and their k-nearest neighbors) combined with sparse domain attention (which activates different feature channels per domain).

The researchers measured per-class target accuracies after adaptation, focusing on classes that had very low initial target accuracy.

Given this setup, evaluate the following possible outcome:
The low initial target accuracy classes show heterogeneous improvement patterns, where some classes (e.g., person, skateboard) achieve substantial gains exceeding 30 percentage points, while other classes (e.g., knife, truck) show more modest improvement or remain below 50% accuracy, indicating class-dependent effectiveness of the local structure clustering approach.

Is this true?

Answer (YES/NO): NO